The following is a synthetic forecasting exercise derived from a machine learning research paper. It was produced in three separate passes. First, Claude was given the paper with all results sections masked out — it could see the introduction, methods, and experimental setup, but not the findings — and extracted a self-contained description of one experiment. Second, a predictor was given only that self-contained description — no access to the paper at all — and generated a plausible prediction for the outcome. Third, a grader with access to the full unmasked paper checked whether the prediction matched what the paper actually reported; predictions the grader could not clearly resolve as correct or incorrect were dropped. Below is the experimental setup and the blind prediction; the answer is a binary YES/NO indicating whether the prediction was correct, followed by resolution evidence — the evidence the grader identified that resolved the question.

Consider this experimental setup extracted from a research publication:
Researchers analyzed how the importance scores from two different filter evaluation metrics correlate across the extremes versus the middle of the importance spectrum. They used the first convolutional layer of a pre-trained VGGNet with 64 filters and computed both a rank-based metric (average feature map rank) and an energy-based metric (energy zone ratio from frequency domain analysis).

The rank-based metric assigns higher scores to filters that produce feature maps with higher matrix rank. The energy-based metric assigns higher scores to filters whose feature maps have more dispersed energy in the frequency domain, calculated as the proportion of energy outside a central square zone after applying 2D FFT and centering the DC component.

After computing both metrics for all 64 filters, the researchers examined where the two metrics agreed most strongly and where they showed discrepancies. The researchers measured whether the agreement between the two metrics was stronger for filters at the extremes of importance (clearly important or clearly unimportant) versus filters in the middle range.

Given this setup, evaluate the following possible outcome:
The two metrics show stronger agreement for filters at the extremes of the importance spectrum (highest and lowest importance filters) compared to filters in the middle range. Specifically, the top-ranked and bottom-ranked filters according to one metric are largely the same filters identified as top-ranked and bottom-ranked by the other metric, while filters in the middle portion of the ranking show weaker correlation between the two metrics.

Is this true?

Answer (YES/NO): YES